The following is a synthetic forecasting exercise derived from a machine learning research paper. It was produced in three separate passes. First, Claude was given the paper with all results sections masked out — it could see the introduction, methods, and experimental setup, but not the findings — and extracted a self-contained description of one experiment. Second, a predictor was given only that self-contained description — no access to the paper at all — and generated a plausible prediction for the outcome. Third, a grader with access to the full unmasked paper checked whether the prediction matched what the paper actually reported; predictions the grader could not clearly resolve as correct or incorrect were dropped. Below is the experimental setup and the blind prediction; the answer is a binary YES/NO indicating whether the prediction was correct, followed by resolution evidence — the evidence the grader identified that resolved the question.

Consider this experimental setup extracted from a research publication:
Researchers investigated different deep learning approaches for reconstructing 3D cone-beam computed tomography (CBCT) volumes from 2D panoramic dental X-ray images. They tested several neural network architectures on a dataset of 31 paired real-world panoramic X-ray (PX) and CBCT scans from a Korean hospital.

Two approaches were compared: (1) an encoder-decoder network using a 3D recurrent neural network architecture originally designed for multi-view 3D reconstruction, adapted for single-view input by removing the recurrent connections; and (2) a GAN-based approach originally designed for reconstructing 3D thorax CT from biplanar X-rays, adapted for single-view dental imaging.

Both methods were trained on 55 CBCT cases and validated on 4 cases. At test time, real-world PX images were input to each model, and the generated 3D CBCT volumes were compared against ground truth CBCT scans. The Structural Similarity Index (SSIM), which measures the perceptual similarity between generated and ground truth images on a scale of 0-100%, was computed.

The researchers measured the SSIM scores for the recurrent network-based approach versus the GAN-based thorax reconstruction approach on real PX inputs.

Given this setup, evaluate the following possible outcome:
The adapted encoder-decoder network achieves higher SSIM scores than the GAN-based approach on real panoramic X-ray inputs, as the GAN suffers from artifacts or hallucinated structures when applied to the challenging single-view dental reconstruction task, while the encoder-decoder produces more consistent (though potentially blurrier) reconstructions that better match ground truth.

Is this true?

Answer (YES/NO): NO